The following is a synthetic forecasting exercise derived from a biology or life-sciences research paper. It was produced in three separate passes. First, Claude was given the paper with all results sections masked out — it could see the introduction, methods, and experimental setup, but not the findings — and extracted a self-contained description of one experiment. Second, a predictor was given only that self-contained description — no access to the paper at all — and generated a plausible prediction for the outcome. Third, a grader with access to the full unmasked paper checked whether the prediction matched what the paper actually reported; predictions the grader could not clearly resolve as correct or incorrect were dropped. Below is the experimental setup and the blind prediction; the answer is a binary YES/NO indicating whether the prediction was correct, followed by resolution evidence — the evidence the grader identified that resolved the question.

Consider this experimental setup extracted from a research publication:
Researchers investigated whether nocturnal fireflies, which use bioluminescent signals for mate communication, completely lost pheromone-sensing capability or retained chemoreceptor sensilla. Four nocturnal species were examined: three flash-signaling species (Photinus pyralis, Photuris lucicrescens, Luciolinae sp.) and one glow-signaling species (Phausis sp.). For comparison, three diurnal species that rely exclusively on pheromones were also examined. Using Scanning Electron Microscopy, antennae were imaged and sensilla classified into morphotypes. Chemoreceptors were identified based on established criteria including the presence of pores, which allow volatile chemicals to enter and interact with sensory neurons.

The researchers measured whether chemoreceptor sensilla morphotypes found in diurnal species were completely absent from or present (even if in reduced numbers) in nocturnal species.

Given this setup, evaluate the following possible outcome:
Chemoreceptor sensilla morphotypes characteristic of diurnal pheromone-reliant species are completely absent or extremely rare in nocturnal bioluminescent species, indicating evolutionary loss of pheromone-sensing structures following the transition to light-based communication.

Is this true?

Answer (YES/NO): NO